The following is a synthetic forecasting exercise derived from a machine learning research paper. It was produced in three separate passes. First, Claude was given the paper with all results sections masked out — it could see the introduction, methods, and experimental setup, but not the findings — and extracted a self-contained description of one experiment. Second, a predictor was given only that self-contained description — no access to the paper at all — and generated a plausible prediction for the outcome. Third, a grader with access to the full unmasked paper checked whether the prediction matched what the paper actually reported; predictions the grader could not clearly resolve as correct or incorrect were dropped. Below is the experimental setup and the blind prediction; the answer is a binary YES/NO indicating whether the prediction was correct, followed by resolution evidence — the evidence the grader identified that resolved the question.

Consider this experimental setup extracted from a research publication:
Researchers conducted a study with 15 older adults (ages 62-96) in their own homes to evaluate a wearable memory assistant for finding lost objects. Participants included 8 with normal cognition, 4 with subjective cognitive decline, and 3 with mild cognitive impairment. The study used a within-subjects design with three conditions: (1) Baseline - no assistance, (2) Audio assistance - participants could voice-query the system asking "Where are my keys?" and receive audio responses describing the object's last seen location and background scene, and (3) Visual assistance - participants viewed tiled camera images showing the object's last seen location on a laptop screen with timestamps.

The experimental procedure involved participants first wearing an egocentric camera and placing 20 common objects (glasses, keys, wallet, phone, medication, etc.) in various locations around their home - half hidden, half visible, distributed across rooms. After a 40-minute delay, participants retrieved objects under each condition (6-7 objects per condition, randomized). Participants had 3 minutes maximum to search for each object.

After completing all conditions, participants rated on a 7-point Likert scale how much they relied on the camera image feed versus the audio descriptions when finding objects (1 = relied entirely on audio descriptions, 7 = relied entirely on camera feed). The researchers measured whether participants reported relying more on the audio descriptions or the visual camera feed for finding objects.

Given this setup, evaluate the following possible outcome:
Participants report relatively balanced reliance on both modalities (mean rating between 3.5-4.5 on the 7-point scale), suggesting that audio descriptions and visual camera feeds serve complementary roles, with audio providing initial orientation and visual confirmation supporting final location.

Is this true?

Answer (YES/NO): NO